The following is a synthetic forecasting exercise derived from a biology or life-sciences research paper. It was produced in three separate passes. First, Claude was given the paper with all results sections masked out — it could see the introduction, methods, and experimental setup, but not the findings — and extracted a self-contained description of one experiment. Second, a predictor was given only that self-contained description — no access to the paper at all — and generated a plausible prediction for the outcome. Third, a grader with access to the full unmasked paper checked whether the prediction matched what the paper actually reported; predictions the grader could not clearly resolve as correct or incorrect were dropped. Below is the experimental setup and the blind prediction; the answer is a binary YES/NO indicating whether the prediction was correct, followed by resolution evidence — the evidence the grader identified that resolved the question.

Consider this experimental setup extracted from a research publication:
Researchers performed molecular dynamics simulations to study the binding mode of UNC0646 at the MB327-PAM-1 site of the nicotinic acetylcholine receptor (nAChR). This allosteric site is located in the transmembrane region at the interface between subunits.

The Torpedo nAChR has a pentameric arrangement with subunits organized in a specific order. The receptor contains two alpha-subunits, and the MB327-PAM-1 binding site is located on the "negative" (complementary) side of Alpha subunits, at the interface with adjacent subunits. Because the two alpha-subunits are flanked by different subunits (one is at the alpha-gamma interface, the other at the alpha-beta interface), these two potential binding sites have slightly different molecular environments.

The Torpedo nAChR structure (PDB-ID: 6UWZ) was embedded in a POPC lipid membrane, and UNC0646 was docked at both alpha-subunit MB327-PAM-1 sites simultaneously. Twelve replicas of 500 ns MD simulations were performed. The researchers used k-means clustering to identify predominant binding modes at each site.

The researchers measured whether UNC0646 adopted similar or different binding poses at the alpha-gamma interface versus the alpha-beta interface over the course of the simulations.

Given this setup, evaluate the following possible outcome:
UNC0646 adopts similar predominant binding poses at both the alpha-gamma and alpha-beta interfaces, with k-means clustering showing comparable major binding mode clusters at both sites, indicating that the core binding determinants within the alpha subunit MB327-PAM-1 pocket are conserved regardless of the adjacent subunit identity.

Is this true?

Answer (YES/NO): NO